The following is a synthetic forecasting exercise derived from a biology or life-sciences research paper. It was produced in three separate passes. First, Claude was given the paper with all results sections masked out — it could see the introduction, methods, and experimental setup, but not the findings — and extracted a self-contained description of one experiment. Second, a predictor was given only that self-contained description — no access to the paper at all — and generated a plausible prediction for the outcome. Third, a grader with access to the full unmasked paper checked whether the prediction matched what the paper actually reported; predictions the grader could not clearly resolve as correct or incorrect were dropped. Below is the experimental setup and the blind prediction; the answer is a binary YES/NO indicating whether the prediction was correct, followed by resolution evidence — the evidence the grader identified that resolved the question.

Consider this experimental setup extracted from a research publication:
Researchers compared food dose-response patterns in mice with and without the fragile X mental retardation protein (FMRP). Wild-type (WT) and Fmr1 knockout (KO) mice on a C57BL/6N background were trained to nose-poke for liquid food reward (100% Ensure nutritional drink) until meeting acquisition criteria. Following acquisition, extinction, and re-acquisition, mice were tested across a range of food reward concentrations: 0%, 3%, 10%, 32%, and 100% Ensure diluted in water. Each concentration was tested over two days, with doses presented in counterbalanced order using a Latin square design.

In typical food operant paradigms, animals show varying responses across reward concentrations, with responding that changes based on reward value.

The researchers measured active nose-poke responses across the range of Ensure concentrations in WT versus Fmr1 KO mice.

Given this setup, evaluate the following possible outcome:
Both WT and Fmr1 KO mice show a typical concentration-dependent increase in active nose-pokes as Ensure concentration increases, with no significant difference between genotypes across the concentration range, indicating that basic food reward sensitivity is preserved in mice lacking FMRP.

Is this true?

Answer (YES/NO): YES